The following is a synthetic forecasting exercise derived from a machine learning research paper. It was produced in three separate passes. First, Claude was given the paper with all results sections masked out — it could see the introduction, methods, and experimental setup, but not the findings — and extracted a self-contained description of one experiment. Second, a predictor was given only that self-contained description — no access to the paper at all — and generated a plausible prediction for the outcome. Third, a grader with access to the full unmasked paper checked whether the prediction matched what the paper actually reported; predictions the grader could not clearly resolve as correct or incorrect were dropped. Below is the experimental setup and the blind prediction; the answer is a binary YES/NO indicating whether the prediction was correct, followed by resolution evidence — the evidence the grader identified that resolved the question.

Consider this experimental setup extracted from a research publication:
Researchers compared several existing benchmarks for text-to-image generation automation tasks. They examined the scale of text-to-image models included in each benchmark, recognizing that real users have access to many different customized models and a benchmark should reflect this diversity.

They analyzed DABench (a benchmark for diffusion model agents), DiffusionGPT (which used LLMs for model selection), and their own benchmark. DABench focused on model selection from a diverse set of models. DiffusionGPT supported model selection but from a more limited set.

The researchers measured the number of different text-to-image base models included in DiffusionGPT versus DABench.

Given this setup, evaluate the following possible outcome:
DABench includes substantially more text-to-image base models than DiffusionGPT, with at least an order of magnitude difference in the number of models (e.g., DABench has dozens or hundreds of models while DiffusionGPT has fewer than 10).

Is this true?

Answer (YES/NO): NO